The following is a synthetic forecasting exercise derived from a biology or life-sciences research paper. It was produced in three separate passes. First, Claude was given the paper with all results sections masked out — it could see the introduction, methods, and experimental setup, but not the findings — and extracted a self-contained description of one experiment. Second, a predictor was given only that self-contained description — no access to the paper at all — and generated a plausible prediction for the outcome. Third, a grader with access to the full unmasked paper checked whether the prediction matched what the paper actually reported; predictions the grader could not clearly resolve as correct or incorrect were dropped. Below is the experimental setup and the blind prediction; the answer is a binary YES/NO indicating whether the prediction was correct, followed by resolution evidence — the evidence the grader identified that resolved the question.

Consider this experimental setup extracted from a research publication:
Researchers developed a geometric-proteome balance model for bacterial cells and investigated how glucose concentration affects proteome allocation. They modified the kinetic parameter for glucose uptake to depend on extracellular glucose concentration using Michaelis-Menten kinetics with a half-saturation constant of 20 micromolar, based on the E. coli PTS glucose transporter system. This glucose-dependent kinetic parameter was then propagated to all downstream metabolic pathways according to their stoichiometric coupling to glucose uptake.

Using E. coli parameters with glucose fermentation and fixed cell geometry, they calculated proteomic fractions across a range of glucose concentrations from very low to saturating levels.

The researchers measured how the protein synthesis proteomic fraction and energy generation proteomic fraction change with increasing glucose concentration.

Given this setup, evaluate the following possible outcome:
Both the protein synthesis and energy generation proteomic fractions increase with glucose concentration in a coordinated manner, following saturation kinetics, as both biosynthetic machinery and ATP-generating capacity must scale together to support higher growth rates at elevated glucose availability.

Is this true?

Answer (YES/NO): NO